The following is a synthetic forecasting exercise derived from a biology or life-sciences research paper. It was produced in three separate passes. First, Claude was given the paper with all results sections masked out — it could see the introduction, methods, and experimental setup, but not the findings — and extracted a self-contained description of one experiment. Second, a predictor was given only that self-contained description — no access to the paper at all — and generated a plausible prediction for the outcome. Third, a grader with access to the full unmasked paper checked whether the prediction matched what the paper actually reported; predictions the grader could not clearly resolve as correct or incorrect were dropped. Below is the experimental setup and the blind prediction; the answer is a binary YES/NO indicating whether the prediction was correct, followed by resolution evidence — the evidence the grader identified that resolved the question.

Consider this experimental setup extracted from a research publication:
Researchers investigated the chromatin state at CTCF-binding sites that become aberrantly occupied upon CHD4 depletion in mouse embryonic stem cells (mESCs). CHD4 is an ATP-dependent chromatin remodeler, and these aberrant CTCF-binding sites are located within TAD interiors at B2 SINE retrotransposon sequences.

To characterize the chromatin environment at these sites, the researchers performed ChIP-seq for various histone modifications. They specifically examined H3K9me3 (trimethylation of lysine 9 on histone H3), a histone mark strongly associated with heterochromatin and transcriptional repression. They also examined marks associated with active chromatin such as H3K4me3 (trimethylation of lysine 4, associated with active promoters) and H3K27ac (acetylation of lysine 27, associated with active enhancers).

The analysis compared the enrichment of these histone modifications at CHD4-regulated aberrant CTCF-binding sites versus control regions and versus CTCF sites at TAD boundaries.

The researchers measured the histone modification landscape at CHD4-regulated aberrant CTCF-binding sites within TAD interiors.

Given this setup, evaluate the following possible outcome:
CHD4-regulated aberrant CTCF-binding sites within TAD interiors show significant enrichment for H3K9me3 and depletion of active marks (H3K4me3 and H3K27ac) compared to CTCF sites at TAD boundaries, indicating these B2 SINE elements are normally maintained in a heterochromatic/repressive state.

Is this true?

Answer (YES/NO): YES